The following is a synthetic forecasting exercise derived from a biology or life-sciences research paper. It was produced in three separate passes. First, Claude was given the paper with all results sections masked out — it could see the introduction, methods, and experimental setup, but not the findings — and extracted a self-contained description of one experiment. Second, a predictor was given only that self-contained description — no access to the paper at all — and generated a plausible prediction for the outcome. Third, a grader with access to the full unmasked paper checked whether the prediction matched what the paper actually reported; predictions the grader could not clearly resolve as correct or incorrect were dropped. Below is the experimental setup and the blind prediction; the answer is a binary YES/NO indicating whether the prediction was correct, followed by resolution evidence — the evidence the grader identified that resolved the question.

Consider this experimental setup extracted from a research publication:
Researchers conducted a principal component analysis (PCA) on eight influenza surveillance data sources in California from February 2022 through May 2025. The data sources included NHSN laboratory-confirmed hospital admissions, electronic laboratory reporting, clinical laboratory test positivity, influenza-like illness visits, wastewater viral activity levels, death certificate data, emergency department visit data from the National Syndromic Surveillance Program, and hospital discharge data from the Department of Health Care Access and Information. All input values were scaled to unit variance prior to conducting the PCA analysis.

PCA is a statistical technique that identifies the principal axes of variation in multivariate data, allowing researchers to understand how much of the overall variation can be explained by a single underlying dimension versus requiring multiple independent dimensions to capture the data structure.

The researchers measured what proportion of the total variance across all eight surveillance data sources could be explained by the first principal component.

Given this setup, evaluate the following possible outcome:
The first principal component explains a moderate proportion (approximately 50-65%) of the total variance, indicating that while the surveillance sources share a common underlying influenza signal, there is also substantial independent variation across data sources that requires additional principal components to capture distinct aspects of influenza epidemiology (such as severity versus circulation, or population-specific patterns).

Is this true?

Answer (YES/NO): NO